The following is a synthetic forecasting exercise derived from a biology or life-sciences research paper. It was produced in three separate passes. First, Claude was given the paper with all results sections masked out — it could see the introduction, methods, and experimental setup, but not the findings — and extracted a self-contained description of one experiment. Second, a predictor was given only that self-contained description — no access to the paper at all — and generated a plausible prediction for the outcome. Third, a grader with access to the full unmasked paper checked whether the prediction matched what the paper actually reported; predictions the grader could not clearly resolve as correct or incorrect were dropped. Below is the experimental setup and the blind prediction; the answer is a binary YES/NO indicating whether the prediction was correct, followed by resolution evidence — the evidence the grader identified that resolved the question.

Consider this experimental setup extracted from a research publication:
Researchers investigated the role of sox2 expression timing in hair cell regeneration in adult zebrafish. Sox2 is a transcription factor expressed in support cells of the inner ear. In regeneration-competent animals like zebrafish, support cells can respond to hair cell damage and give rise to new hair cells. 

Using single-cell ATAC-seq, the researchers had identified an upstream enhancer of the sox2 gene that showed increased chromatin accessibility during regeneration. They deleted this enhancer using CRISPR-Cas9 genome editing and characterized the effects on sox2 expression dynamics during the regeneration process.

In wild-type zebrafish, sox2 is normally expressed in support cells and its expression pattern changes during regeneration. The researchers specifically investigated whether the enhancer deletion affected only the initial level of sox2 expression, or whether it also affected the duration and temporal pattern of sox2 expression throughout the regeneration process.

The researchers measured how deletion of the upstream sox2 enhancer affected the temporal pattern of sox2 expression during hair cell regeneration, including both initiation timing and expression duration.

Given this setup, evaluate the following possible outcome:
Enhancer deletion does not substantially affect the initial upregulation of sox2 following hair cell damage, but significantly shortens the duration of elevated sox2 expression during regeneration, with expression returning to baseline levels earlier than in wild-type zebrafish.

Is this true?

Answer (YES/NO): NO